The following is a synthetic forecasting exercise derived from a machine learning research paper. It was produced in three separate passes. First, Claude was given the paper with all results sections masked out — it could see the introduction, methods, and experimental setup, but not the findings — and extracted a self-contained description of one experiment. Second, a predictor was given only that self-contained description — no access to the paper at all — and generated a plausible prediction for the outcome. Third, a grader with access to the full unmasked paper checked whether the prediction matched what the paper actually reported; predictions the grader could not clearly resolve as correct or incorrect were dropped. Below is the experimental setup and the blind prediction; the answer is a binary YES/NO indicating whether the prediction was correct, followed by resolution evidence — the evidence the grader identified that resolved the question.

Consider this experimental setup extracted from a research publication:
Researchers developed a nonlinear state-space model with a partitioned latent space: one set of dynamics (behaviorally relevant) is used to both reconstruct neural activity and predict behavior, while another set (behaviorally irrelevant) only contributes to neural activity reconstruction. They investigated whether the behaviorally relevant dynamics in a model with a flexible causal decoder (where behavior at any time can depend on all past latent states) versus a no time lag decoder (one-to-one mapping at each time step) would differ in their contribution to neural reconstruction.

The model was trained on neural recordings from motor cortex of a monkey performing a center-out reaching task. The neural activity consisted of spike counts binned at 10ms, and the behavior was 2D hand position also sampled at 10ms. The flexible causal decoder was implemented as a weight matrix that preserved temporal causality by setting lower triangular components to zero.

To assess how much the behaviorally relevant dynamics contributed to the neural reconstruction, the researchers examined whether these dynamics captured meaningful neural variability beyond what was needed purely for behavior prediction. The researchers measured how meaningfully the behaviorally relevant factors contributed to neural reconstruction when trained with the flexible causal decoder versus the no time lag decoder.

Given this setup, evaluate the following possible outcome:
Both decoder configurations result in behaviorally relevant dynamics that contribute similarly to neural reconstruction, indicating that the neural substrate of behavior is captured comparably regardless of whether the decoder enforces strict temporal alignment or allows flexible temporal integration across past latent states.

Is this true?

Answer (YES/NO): NO